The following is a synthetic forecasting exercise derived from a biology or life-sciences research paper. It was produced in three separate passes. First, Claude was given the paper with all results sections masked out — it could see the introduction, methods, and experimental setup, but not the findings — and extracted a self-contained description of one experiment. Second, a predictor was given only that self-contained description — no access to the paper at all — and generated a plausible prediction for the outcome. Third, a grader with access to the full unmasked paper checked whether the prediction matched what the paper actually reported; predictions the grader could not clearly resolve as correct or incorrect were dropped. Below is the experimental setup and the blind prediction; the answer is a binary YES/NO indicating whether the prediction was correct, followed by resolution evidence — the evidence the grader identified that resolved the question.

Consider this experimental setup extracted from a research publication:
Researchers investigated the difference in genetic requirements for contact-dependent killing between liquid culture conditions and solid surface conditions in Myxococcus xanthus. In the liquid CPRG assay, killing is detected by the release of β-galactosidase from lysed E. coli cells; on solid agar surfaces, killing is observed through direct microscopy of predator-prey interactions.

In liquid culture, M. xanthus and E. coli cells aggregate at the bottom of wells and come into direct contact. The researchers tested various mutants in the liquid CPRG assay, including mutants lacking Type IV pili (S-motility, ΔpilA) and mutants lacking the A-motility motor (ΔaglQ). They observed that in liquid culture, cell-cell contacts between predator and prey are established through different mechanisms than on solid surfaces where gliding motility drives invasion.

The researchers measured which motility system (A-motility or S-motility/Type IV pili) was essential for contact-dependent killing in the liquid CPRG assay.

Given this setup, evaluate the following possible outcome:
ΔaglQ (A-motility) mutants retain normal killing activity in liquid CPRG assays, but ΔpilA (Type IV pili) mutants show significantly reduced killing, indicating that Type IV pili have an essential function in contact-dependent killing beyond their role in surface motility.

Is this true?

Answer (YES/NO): NO